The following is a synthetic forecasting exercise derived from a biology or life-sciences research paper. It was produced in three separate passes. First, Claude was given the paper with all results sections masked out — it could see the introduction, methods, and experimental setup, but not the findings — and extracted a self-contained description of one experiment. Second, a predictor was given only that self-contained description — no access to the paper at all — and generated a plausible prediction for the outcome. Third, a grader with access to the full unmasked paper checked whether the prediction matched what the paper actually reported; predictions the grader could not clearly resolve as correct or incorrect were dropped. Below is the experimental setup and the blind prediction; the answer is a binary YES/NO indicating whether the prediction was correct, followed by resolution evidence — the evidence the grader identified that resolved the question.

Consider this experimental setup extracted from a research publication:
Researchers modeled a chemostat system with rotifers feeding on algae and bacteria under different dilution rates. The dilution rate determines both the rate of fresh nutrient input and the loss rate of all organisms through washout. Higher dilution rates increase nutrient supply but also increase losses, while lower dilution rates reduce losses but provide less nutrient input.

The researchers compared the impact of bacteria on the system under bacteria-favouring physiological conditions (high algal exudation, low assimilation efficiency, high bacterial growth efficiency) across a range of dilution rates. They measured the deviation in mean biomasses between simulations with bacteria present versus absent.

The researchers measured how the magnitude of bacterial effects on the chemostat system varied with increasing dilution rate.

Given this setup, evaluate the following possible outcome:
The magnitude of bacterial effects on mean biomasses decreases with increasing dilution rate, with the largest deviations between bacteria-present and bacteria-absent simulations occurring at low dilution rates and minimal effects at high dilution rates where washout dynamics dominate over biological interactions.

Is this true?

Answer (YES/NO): NO